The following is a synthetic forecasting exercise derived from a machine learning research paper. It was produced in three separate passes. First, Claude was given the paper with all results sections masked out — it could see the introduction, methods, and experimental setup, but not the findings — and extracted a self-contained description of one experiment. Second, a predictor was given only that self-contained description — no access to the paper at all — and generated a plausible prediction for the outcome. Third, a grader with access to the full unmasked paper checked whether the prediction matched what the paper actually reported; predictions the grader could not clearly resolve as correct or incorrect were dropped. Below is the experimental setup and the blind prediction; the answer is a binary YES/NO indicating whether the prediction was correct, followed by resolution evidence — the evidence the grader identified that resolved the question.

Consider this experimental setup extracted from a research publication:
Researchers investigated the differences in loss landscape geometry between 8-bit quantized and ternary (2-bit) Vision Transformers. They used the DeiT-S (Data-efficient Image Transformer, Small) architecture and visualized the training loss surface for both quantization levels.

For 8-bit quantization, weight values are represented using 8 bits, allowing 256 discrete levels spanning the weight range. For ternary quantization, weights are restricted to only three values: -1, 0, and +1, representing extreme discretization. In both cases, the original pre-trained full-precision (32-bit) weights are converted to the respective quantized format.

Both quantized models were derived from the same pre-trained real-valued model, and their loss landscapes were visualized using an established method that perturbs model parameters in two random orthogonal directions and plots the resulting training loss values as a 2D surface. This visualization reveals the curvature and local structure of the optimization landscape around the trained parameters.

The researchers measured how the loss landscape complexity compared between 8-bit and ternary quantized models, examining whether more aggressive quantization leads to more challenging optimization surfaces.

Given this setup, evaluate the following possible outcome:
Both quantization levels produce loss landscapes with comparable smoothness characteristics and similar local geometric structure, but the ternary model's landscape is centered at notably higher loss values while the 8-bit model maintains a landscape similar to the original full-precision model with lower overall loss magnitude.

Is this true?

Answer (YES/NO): NO